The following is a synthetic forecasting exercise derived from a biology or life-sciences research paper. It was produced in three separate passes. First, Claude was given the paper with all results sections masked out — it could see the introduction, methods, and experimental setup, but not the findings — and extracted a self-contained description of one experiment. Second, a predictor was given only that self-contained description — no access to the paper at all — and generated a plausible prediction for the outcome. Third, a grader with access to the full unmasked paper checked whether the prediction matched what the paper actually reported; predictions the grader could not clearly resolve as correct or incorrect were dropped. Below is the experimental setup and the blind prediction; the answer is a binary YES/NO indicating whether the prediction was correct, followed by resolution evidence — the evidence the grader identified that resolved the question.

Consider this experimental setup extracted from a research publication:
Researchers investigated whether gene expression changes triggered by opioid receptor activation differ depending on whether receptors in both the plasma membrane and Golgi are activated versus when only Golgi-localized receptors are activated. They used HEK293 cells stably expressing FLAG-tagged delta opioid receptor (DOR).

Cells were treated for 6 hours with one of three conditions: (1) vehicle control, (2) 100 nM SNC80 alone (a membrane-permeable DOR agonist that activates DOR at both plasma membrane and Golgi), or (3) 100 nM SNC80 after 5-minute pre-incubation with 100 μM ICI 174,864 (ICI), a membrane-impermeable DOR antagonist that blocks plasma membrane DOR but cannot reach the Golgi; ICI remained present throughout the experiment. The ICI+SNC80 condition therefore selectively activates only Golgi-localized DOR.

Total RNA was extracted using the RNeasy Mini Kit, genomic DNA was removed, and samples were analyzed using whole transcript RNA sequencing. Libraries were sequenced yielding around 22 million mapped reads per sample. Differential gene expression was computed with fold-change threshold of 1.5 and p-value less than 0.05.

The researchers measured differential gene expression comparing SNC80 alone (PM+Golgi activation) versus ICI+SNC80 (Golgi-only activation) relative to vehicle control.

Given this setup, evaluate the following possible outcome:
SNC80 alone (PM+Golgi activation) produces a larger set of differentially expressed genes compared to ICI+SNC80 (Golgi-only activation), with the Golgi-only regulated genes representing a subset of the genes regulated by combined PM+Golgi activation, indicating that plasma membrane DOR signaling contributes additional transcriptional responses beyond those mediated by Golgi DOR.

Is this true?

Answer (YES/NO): NO